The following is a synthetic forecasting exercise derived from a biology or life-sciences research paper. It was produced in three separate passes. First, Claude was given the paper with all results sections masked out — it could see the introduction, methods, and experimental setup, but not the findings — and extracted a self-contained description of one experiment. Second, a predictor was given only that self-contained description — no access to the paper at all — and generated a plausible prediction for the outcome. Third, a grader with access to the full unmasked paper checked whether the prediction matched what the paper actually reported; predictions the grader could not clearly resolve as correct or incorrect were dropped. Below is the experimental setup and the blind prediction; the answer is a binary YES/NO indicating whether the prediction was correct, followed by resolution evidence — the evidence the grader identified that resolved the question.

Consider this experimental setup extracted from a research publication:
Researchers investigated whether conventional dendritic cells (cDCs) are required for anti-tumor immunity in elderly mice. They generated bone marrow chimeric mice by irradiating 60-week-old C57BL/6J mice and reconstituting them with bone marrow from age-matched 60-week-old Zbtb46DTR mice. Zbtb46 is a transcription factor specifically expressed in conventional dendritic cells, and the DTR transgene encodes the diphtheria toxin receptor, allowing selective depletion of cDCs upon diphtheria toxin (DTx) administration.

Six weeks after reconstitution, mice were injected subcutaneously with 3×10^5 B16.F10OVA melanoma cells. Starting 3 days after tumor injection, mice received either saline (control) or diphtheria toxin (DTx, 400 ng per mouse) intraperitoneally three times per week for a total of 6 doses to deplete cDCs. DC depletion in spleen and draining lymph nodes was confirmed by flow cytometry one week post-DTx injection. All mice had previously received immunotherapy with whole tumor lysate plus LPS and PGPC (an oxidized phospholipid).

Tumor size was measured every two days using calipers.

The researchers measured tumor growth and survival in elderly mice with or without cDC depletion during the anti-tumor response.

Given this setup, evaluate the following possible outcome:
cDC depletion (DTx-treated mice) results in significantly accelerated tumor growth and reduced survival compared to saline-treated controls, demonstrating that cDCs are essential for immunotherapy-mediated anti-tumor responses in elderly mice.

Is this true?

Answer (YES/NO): YES